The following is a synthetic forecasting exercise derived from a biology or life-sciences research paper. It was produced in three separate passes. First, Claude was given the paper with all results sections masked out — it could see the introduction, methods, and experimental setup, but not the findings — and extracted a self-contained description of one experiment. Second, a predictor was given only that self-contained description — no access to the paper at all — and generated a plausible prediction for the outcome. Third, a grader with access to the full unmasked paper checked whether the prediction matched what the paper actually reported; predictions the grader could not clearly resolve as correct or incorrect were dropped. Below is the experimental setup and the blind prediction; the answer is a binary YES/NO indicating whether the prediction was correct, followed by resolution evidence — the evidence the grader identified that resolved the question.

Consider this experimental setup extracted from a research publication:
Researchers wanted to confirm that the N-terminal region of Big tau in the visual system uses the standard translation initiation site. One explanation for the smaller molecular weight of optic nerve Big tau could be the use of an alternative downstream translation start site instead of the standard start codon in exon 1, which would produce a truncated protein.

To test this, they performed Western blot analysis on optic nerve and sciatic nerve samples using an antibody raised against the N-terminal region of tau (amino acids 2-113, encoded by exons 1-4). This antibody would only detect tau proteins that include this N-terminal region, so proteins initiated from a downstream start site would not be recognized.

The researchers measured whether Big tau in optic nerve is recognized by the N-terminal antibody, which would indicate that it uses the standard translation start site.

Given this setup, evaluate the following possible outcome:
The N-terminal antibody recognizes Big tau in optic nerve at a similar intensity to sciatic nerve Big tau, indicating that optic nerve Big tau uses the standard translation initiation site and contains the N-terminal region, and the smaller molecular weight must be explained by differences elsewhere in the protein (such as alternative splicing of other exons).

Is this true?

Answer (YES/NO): NO